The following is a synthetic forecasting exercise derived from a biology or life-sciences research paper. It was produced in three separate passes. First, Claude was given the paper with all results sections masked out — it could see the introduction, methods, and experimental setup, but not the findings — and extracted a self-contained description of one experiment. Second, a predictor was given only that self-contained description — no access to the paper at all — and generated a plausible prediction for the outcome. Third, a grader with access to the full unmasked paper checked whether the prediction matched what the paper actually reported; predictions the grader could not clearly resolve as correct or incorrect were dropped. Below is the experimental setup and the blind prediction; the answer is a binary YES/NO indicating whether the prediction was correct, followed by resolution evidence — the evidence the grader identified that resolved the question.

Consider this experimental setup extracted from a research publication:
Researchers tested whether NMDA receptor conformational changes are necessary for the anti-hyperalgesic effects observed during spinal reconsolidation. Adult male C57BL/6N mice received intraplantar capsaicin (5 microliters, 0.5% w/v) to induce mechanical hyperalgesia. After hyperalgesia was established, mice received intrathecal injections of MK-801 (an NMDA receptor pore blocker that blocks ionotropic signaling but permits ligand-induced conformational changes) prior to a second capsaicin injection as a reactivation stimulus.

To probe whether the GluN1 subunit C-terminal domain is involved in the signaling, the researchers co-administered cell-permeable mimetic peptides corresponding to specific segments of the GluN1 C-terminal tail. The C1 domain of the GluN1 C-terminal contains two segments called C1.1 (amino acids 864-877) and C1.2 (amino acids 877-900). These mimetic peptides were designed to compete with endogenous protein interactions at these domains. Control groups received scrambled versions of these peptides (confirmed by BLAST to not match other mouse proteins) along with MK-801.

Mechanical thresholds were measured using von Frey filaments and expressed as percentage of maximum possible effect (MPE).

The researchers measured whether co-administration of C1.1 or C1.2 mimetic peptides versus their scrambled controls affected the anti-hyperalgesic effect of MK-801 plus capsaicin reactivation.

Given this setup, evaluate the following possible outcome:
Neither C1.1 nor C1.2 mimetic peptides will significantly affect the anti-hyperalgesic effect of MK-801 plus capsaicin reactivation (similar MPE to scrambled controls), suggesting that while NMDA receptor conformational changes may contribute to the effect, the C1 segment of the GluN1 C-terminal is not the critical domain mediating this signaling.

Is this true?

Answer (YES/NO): NO